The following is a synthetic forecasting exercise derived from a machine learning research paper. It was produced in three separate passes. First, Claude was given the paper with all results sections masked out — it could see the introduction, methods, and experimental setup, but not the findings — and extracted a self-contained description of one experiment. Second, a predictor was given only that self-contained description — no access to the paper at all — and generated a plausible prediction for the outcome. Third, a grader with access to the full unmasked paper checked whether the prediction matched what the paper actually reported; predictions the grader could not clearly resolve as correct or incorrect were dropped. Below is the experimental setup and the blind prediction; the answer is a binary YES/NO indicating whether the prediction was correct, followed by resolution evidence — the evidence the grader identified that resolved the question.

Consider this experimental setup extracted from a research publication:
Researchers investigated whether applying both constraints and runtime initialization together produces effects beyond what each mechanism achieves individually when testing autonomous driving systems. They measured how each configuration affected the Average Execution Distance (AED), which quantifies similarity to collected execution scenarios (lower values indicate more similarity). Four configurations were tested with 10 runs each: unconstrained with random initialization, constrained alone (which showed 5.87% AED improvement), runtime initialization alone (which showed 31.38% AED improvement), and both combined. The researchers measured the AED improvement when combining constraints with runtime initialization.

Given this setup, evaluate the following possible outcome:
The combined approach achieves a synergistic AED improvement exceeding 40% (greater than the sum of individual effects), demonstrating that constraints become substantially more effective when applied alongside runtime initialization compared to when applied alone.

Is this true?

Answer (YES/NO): YES